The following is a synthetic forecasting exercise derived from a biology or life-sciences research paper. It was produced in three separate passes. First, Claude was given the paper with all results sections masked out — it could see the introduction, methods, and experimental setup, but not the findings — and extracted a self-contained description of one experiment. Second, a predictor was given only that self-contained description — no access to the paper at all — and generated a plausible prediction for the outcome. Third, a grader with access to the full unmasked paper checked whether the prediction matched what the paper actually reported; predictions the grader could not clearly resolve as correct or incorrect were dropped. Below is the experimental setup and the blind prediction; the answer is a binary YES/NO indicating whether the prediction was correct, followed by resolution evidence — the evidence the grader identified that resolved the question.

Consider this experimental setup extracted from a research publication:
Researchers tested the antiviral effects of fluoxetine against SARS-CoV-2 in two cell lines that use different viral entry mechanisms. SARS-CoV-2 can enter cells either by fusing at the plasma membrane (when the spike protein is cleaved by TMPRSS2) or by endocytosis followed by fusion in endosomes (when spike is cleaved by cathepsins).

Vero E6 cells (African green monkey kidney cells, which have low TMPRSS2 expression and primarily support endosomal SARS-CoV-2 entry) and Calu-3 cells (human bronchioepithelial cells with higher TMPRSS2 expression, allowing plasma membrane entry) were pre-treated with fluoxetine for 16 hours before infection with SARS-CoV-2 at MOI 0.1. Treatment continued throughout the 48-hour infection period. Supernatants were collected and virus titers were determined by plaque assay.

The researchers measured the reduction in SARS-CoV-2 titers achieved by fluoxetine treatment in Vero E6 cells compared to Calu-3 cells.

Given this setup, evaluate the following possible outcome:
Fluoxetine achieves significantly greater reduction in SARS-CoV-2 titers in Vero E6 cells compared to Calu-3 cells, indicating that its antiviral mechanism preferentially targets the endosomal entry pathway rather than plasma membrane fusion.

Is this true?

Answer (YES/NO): NO